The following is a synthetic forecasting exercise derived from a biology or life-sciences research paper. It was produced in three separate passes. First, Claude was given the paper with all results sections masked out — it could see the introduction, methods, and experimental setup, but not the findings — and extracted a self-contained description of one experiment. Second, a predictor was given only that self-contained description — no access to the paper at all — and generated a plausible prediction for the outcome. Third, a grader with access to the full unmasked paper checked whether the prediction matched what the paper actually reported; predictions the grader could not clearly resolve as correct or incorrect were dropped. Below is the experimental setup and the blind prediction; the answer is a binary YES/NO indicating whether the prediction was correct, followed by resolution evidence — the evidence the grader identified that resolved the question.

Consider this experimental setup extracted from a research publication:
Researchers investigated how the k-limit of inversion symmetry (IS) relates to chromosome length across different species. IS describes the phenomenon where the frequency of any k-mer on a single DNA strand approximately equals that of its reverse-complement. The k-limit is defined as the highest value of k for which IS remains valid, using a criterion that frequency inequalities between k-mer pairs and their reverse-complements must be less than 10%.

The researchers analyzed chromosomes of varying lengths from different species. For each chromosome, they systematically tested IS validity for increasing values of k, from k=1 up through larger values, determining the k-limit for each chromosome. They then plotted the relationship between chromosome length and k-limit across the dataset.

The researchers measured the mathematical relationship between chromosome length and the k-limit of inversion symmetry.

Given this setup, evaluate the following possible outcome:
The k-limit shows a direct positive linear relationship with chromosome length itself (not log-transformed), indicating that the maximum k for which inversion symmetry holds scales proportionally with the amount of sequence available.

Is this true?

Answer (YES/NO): NO